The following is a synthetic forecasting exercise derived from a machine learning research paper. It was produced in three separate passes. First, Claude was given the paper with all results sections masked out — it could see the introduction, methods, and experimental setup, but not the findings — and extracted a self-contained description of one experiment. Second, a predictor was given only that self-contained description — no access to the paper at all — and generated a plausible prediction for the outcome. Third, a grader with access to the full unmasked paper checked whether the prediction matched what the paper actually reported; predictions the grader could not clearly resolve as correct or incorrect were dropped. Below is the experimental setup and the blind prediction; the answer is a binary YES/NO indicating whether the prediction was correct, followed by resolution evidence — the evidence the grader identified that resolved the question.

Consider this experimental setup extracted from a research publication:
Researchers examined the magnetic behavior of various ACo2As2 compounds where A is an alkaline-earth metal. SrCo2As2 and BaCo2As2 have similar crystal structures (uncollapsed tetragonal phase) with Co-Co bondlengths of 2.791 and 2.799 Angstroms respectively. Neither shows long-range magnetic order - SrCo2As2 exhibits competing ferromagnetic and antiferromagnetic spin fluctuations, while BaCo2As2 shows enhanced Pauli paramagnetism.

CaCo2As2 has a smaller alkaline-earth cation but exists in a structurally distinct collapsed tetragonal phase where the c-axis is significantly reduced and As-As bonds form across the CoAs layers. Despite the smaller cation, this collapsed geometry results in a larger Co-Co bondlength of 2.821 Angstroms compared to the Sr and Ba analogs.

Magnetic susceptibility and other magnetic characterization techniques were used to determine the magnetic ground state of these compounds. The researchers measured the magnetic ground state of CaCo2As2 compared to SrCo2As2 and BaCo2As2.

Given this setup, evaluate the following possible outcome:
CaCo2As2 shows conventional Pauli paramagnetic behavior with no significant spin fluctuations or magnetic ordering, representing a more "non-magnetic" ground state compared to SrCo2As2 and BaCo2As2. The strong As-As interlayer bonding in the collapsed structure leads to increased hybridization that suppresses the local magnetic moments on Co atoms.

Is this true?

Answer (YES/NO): NO